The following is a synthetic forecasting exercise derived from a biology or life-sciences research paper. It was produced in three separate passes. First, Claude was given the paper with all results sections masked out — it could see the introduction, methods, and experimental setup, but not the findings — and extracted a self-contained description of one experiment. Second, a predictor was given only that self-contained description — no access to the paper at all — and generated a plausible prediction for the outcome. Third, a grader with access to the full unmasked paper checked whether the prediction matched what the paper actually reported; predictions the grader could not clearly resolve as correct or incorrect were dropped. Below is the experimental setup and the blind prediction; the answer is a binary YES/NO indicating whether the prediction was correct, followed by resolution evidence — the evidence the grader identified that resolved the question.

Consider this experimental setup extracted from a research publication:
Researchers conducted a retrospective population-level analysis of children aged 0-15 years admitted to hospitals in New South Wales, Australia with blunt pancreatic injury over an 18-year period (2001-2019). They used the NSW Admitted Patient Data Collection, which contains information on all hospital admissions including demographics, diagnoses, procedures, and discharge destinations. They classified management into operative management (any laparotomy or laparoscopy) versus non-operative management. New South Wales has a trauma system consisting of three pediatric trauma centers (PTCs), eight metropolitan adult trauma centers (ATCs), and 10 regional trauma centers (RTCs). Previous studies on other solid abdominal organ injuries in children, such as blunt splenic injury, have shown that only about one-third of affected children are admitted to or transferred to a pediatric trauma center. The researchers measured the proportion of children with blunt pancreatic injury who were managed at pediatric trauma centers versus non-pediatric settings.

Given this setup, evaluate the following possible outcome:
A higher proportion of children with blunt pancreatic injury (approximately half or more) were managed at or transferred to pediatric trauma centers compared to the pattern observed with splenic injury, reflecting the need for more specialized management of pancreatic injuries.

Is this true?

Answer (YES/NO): YES